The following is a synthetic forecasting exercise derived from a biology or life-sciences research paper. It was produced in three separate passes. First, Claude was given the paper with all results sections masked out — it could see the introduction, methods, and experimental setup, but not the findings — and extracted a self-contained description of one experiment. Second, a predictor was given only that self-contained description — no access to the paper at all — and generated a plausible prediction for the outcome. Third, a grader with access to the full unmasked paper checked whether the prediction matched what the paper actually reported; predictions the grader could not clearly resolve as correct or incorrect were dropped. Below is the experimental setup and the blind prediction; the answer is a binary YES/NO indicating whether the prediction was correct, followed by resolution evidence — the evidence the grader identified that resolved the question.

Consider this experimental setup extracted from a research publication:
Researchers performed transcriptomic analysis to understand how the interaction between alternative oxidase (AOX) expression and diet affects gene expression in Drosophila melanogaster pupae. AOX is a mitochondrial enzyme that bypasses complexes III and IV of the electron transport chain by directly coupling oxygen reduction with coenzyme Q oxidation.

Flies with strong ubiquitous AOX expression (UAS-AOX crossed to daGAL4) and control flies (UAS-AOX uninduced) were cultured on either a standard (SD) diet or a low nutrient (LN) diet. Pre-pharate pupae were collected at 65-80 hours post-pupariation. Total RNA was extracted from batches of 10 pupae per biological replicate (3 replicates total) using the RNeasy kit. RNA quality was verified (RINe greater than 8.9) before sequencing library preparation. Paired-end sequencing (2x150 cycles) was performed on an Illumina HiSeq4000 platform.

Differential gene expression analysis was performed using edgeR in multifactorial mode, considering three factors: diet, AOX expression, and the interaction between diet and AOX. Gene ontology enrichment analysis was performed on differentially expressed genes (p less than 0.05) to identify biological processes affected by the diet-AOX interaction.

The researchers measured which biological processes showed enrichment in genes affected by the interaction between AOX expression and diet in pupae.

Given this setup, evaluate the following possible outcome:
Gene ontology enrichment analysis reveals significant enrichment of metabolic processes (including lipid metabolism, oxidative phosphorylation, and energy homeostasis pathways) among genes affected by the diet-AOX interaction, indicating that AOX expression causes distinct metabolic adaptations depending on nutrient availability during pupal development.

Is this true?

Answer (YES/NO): NO